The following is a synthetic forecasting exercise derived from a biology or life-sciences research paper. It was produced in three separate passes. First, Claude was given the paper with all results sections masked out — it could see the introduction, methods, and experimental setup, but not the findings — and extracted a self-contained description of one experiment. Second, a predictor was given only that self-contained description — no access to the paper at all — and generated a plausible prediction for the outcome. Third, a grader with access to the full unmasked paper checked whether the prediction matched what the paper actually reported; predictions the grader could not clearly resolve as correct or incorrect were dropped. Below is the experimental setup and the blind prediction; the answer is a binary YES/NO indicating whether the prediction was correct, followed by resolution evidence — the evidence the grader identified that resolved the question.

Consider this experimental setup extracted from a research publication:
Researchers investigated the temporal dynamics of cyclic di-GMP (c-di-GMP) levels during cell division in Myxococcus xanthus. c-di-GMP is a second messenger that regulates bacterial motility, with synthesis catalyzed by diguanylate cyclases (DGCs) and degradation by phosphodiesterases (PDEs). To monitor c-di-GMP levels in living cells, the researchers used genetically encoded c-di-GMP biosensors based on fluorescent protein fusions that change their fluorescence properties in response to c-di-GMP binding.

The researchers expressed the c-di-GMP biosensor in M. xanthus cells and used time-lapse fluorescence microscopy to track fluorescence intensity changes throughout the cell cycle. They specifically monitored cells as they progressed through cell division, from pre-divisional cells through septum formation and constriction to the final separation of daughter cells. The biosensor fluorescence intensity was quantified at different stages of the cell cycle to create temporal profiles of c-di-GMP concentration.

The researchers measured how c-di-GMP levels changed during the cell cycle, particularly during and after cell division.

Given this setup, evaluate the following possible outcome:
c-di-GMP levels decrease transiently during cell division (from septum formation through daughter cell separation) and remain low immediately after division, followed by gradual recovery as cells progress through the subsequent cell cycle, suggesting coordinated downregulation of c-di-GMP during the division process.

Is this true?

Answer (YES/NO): NO